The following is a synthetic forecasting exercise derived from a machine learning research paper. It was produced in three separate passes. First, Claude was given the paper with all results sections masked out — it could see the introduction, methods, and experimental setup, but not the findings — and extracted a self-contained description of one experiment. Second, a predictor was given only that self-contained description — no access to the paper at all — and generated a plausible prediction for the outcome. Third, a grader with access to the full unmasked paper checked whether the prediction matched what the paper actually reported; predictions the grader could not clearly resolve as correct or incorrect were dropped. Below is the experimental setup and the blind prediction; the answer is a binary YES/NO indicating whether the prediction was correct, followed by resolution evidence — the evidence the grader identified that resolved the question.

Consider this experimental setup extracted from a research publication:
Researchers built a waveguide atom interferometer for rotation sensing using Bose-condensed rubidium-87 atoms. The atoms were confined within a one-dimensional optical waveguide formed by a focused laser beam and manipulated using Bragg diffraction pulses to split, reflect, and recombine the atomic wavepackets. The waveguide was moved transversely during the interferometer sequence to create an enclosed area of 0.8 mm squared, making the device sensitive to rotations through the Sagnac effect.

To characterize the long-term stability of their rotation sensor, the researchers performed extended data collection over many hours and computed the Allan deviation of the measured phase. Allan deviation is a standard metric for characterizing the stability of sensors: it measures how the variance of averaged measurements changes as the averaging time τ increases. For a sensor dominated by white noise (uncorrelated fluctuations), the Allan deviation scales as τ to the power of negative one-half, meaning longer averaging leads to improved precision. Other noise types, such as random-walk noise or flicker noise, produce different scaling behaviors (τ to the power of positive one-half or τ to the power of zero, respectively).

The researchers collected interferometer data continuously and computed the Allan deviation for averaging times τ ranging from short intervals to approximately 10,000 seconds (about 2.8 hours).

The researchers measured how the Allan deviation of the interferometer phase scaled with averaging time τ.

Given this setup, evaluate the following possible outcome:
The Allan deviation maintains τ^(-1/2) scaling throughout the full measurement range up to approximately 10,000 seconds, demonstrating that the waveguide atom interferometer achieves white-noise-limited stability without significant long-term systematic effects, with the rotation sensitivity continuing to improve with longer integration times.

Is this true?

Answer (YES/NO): YES